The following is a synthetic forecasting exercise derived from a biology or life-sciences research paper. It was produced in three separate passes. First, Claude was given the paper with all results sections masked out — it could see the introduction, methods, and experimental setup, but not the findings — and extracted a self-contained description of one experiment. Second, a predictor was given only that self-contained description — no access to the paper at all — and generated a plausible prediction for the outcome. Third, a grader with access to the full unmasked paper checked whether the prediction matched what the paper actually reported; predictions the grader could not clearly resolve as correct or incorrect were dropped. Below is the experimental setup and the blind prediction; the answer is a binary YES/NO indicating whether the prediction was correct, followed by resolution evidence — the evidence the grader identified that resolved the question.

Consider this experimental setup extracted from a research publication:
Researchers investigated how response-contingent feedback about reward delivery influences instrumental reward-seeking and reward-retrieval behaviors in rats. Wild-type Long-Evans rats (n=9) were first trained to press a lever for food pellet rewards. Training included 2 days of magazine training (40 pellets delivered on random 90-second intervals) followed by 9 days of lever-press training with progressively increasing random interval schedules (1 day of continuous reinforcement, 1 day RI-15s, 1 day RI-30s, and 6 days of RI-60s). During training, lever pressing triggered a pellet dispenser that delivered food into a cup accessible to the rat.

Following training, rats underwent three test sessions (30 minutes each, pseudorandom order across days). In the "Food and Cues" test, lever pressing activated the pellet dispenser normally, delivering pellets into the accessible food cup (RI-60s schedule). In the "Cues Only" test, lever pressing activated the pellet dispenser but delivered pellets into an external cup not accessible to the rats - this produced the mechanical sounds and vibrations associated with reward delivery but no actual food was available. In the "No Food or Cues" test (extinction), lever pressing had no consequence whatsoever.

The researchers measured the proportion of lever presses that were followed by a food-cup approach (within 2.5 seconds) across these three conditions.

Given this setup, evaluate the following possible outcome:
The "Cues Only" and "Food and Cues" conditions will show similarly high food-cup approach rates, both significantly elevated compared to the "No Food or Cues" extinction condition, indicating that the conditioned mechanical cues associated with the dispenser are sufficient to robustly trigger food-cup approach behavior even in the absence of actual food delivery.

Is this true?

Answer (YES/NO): YES